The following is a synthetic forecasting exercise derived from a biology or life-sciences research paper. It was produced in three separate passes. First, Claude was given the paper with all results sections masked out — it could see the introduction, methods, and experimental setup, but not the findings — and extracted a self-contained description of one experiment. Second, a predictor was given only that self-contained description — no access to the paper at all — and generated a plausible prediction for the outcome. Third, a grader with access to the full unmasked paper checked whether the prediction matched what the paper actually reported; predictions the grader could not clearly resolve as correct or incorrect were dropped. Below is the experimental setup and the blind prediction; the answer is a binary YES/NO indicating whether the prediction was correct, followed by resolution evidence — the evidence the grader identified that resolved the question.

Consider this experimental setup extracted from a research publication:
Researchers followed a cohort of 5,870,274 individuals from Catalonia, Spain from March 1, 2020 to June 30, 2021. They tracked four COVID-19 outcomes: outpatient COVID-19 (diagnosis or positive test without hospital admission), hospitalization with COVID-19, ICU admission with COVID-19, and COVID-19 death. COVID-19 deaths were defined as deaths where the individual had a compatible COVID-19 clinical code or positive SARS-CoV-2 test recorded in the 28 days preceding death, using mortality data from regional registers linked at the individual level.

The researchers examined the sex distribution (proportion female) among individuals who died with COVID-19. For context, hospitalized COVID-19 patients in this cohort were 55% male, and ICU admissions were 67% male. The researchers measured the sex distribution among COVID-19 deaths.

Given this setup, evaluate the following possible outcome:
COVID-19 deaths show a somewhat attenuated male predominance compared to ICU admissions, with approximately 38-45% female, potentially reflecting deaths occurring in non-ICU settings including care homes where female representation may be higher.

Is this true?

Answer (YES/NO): NO